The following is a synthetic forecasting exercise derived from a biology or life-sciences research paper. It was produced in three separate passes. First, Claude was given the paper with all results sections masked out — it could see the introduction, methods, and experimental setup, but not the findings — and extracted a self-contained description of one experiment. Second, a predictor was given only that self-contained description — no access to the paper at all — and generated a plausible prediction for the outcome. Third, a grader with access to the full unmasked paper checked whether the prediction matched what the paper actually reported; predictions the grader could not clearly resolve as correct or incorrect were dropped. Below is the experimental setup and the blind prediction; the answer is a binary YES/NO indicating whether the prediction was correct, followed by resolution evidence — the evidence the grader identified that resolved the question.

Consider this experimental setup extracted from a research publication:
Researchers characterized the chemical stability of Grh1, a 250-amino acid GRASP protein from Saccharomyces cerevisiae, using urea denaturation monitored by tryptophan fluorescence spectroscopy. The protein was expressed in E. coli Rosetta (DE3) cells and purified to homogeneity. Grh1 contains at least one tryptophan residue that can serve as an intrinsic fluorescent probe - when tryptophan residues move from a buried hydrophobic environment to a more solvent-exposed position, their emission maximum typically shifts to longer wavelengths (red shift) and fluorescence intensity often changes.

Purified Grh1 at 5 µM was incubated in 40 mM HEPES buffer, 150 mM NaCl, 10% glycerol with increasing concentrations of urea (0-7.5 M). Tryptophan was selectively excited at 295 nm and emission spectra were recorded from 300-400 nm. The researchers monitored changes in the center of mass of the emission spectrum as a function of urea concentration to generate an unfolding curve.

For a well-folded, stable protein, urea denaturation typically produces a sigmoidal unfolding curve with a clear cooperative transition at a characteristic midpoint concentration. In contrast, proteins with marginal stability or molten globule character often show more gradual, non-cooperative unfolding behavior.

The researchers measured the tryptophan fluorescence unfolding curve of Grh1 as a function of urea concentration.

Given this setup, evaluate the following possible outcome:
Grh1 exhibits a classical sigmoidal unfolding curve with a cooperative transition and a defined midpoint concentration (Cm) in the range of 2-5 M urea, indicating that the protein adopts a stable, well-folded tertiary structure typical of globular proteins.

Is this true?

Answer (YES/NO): NO